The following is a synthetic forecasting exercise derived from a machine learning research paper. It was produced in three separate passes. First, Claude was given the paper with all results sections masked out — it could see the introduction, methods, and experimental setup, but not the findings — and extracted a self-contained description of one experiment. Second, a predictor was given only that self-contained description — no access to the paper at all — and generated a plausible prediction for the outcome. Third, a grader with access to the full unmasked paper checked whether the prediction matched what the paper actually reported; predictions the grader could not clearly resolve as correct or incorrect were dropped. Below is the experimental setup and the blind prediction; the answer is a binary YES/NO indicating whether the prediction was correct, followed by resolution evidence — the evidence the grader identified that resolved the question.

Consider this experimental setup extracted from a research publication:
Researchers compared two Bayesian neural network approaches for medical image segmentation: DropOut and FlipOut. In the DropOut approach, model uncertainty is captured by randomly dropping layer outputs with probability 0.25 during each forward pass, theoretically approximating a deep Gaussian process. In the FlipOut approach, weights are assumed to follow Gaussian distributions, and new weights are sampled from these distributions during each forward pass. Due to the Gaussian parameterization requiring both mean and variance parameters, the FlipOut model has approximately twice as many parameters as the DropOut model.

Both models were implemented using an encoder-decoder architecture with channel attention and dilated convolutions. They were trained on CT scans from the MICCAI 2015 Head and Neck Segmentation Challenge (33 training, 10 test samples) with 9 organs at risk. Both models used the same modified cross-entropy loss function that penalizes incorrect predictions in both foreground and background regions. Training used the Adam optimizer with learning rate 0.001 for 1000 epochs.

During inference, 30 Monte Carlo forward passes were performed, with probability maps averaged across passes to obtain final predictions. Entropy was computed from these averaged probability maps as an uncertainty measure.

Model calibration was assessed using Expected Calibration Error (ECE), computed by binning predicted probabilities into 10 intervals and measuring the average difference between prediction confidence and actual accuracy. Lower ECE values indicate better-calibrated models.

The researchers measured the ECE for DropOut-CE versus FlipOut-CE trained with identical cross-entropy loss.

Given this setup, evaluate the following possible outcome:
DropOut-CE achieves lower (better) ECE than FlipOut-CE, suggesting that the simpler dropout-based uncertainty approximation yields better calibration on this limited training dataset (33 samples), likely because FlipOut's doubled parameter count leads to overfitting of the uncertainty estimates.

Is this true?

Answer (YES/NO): NO